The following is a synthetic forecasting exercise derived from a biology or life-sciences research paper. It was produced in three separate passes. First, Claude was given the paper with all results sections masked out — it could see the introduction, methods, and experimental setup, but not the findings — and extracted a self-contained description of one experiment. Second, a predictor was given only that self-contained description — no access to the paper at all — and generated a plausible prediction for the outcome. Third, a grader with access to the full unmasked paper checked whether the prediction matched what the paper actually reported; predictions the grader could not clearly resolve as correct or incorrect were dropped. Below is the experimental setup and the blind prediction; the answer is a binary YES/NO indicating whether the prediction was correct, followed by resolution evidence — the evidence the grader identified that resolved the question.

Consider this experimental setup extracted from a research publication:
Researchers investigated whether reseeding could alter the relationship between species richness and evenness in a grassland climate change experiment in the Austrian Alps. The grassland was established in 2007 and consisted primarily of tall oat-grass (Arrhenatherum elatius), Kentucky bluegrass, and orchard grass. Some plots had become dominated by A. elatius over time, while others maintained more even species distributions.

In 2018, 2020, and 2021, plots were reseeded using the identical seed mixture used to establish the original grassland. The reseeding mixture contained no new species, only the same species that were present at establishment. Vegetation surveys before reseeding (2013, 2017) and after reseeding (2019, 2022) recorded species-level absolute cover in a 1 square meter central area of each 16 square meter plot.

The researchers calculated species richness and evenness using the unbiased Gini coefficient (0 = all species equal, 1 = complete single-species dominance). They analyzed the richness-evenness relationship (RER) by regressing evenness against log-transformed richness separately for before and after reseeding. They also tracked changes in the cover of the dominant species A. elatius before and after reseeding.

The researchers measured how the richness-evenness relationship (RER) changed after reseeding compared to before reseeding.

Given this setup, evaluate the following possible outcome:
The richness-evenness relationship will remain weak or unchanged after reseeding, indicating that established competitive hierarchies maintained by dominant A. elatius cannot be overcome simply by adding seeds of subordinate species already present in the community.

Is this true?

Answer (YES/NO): NO